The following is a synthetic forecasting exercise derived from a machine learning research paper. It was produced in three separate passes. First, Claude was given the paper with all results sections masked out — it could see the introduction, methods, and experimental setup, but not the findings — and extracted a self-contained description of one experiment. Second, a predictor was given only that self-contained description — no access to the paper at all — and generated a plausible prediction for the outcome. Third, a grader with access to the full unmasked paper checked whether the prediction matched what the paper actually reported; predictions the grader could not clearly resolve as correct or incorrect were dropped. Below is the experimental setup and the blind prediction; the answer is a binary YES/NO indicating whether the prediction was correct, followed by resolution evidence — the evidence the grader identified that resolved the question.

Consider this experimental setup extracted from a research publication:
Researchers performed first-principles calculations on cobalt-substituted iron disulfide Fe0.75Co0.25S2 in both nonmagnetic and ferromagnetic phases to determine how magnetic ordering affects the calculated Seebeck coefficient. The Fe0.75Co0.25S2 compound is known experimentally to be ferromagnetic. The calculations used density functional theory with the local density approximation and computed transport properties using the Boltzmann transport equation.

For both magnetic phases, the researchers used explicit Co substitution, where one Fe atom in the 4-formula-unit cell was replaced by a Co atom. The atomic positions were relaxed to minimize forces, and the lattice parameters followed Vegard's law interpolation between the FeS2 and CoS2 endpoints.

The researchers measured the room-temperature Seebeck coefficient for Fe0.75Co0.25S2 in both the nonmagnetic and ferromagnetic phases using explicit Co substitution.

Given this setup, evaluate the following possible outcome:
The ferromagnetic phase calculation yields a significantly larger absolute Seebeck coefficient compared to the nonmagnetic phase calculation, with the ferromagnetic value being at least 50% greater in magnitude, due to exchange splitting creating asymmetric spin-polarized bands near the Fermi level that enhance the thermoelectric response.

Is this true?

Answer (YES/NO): NO